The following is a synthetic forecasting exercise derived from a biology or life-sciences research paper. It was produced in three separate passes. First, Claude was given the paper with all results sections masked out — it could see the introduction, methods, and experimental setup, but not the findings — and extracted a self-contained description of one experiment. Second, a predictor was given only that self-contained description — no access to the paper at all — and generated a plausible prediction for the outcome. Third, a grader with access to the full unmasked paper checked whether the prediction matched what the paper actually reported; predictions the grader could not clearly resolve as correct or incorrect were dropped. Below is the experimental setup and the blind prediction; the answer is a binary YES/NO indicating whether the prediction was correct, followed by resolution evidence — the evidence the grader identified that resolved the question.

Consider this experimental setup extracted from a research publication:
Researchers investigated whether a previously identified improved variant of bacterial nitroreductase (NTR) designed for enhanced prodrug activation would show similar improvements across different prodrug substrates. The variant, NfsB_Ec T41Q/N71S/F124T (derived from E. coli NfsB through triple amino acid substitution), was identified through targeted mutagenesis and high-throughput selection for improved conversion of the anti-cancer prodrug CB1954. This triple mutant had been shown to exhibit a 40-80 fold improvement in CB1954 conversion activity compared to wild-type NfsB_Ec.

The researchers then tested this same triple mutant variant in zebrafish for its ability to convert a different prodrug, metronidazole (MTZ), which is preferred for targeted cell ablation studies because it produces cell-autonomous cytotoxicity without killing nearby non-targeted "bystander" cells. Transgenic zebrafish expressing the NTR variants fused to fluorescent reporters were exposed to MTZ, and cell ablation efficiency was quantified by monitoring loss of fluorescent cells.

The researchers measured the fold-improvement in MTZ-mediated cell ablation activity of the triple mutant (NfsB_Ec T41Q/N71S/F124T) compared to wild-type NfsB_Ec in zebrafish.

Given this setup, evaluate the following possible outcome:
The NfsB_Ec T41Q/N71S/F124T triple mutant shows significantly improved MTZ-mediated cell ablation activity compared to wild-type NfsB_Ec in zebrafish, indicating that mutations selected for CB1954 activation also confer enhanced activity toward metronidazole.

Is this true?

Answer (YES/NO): NO